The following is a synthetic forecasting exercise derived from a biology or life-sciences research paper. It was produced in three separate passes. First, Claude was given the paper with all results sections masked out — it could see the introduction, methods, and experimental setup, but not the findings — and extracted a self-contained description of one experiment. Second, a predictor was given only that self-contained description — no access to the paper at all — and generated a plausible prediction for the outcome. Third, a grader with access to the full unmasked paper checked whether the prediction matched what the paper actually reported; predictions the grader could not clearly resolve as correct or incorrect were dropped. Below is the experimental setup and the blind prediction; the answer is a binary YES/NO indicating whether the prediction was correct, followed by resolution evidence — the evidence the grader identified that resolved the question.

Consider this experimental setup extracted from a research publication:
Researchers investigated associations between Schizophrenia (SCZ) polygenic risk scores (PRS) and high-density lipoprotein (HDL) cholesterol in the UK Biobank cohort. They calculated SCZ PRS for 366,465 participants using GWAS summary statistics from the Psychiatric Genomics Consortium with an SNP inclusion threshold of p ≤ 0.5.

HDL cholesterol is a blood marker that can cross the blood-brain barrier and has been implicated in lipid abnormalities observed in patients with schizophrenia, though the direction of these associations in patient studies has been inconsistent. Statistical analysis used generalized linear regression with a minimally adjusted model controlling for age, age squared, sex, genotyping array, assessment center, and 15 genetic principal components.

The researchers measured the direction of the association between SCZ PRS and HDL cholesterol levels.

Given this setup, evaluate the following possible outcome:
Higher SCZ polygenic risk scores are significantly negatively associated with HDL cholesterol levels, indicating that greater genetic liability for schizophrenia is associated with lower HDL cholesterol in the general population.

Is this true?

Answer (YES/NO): NO